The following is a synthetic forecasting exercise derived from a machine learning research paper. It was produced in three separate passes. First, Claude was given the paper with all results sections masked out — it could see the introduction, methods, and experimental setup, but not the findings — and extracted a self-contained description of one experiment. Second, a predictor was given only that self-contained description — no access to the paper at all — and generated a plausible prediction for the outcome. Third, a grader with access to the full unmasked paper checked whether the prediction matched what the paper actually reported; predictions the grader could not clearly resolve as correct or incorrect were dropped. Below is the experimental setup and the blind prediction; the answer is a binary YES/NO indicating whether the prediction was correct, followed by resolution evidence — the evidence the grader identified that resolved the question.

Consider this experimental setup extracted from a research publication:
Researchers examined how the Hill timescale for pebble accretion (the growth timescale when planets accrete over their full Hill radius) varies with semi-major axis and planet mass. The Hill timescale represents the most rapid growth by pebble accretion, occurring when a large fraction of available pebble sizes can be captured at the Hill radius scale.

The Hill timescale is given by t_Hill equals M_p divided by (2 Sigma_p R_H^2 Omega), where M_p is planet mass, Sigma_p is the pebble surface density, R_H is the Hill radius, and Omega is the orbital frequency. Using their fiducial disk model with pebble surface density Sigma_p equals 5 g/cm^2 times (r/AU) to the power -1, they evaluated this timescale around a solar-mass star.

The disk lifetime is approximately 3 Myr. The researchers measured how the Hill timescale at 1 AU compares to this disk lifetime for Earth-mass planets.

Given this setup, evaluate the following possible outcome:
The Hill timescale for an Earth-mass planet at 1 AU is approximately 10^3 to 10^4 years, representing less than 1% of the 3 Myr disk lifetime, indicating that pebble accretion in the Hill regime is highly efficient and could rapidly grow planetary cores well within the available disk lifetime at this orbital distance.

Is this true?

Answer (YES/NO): YES